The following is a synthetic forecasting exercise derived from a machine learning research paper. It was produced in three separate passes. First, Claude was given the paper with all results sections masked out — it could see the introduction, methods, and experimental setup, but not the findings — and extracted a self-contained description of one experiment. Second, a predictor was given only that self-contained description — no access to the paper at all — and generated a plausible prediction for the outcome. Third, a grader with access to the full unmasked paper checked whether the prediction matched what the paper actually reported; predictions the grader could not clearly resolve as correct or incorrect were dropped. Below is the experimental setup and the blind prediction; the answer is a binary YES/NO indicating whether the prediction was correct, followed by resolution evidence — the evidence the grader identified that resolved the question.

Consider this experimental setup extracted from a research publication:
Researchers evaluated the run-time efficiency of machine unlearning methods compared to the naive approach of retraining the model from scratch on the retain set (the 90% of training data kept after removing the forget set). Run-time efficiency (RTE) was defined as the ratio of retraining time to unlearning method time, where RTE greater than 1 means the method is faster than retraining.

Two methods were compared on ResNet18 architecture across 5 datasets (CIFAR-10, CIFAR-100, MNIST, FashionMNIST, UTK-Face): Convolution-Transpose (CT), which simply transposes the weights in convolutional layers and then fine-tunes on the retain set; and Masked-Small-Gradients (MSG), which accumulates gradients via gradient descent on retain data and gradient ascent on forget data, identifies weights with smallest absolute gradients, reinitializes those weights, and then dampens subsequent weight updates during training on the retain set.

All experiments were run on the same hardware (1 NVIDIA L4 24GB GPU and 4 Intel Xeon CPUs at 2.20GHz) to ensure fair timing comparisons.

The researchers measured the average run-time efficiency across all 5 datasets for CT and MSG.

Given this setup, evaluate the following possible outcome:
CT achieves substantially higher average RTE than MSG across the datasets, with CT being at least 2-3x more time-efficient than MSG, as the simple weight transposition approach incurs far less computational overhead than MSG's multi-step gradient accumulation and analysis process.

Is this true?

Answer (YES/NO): YES